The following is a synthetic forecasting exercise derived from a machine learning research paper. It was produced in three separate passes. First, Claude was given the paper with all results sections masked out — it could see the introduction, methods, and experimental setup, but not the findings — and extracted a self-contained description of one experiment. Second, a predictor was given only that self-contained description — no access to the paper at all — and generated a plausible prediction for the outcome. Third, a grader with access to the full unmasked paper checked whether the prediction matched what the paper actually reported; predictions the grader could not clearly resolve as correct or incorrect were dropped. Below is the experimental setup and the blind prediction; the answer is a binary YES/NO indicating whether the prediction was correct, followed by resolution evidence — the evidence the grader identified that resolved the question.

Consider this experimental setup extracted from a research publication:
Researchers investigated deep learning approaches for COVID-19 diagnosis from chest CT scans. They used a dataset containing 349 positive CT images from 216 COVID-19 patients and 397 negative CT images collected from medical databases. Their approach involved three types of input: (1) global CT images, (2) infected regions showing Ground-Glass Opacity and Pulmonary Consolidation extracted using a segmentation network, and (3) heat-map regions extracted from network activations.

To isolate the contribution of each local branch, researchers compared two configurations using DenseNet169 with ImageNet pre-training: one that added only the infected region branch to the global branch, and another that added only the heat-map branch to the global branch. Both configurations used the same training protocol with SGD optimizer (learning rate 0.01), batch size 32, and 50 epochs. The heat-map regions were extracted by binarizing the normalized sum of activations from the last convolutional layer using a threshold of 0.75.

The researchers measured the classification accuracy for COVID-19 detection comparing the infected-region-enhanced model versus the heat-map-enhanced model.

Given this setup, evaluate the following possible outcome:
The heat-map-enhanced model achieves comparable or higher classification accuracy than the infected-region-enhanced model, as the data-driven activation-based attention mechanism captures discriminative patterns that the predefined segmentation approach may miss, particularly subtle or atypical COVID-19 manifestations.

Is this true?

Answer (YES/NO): NO